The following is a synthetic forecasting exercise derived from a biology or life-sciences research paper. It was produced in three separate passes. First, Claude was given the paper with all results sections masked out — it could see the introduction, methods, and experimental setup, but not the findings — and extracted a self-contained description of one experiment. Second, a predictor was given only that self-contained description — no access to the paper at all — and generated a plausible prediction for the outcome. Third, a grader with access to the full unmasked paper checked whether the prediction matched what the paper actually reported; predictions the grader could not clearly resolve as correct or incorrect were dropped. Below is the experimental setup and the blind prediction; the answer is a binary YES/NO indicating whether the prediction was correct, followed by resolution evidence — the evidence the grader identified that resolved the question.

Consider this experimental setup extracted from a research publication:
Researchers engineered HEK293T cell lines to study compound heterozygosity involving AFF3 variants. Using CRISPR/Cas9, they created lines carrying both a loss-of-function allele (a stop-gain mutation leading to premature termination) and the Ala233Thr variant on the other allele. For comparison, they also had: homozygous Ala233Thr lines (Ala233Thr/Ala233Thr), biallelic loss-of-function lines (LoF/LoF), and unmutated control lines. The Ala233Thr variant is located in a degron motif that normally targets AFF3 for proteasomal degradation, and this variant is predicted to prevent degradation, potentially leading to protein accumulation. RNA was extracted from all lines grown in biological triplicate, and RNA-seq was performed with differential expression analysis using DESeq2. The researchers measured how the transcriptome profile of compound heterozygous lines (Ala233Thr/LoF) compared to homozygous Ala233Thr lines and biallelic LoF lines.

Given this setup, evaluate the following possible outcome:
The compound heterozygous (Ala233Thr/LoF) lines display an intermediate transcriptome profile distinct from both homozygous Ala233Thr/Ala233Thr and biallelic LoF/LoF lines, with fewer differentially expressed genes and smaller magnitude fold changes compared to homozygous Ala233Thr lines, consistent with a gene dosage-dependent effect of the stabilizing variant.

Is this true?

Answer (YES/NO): NO